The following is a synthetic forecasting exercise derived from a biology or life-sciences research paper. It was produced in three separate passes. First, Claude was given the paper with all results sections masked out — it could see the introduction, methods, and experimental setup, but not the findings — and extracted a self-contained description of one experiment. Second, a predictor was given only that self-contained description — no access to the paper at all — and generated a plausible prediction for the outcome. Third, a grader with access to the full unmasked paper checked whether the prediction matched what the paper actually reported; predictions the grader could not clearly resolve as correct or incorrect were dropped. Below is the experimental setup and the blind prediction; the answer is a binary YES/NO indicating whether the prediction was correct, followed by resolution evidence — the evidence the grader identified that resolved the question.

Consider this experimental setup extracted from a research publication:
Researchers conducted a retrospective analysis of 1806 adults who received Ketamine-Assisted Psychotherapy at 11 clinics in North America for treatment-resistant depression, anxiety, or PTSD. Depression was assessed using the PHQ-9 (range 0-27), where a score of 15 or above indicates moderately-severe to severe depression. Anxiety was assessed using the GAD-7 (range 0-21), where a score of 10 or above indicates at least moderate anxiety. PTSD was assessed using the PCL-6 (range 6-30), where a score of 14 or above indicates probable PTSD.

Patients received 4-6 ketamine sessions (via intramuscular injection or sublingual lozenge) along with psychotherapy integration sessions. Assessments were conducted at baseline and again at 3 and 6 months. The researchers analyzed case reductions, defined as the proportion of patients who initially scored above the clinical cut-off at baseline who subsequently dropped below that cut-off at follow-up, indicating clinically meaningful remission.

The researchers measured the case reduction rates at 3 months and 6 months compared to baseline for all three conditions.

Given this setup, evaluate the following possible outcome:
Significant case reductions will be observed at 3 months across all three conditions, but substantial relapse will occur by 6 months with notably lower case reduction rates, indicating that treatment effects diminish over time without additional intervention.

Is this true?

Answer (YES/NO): NO